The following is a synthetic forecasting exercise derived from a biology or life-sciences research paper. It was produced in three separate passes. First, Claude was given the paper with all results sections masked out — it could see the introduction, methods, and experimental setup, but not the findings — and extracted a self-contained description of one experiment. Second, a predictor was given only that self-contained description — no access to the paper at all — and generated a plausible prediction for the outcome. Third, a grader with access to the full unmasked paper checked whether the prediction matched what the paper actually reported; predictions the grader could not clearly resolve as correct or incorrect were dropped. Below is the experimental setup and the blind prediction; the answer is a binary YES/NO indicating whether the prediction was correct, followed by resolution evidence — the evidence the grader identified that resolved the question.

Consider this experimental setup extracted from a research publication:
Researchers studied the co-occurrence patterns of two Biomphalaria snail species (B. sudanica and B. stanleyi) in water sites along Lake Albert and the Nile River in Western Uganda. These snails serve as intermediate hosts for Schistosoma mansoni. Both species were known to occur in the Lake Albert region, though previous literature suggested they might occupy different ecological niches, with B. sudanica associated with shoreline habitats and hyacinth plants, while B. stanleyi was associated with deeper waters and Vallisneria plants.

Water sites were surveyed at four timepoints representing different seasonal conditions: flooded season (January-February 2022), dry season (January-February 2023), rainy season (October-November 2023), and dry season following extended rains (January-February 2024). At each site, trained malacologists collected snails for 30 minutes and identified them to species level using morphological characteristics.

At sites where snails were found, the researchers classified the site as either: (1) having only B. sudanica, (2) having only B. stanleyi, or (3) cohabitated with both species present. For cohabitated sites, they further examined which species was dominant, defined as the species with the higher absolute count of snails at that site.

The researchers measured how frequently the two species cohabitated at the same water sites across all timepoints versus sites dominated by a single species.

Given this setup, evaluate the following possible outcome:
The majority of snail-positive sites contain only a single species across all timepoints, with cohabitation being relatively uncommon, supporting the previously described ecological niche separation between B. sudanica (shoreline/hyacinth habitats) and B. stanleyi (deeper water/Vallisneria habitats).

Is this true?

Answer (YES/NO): NO